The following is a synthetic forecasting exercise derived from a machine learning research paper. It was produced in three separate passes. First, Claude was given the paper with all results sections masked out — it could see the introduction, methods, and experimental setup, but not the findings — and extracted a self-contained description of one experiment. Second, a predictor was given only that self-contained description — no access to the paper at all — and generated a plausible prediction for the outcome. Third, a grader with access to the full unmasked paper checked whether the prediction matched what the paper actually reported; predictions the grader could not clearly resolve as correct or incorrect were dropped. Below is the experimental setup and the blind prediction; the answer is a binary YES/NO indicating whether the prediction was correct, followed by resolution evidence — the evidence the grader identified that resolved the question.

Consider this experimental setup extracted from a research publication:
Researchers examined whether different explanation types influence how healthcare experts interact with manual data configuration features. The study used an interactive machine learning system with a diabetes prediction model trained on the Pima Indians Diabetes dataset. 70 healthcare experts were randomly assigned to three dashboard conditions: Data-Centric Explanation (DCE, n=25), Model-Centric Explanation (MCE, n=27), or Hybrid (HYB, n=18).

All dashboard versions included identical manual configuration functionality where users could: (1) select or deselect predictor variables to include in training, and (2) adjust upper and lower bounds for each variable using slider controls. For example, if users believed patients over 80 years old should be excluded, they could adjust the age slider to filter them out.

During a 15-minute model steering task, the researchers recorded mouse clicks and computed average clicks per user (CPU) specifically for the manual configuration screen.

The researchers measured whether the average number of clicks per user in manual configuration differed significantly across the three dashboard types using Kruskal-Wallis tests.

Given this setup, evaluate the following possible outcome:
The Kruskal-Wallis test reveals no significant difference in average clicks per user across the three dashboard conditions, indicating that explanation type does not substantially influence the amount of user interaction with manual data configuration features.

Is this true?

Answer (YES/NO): YES